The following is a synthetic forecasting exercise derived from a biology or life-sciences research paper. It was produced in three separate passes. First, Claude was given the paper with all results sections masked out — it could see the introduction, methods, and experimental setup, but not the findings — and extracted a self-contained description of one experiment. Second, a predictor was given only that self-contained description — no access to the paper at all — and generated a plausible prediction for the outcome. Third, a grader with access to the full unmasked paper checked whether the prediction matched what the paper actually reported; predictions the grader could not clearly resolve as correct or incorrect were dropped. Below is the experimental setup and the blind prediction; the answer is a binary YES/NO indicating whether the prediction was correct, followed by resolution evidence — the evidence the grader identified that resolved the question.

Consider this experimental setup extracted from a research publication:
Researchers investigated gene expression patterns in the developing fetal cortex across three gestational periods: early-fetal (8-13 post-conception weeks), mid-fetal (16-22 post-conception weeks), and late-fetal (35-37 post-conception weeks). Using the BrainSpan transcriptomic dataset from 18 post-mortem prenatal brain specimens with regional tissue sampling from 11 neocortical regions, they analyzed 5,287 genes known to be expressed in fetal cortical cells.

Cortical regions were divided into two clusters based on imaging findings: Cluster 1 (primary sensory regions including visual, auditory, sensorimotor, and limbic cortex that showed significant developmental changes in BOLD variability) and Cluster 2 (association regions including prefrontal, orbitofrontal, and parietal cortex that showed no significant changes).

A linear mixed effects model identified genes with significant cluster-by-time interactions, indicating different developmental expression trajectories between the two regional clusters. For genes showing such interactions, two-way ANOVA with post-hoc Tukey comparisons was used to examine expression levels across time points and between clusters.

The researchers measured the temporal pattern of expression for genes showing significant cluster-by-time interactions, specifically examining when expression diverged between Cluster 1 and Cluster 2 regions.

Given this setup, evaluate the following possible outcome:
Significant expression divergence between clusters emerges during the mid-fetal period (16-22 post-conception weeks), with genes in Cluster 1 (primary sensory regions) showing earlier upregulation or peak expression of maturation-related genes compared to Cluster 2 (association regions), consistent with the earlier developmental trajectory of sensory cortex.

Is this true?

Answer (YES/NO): NO